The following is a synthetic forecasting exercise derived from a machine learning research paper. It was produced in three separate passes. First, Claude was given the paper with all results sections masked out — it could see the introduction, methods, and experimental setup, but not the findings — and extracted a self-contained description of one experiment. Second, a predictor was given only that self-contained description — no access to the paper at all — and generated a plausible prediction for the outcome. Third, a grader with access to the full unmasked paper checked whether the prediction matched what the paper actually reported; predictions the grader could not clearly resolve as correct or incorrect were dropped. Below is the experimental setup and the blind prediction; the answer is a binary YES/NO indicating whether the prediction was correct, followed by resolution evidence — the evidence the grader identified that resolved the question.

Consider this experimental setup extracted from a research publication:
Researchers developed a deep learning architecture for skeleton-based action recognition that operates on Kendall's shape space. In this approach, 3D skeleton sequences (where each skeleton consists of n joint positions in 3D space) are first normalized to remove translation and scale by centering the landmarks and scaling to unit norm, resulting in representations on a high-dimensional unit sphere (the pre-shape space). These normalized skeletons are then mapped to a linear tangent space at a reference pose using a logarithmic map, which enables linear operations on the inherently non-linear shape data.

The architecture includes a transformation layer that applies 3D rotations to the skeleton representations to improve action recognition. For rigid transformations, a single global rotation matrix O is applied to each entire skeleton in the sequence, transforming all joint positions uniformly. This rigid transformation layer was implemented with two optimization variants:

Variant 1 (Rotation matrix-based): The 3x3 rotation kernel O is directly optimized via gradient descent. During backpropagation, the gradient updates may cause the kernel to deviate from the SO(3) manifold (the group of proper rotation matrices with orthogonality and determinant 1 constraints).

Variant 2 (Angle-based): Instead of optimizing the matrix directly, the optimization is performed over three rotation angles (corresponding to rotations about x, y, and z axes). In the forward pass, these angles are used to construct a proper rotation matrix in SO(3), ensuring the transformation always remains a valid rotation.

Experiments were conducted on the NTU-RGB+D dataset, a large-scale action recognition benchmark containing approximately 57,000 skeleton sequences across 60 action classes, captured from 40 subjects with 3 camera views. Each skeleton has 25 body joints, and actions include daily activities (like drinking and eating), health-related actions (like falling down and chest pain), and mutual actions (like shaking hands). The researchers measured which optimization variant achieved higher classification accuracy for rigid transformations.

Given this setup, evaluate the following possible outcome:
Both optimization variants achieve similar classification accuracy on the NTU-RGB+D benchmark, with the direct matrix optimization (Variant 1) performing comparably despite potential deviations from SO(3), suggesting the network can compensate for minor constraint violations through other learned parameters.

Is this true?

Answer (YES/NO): NO